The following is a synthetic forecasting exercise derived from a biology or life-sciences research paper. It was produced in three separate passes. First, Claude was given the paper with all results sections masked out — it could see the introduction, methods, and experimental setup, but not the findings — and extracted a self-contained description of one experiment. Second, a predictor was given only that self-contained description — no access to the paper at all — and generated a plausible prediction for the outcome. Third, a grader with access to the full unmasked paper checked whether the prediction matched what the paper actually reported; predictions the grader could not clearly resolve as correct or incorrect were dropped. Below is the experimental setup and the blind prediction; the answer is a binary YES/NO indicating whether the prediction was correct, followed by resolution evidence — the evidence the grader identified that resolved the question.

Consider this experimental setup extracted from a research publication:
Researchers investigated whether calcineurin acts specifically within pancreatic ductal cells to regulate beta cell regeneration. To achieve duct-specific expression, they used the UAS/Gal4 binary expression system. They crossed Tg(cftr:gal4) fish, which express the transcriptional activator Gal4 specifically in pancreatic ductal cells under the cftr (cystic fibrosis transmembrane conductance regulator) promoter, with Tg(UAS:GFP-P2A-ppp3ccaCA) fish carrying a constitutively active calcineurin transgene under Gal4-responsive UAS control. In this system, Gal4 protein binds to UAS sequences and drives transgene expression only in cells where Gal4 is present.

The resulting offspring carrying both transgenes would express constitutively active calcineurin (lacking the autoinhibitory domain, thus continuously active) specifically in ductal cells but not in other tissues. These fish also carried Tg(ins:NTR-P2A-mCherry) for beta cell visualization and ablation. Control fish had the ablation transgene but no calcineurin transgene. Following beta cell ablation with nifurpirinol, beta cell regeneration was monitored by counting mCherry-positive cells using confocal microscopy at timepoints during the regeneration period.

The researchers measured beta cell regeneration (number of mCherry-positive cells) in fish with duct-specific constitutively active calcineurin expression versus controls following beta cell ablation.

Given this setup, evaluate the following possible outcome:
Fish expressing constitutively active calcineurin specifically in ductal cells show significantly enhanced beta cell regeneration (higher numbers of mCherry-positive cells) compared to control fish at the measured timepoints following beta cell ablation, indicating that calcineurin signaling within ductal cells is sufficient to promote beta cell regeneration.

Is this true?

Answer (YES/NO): NO